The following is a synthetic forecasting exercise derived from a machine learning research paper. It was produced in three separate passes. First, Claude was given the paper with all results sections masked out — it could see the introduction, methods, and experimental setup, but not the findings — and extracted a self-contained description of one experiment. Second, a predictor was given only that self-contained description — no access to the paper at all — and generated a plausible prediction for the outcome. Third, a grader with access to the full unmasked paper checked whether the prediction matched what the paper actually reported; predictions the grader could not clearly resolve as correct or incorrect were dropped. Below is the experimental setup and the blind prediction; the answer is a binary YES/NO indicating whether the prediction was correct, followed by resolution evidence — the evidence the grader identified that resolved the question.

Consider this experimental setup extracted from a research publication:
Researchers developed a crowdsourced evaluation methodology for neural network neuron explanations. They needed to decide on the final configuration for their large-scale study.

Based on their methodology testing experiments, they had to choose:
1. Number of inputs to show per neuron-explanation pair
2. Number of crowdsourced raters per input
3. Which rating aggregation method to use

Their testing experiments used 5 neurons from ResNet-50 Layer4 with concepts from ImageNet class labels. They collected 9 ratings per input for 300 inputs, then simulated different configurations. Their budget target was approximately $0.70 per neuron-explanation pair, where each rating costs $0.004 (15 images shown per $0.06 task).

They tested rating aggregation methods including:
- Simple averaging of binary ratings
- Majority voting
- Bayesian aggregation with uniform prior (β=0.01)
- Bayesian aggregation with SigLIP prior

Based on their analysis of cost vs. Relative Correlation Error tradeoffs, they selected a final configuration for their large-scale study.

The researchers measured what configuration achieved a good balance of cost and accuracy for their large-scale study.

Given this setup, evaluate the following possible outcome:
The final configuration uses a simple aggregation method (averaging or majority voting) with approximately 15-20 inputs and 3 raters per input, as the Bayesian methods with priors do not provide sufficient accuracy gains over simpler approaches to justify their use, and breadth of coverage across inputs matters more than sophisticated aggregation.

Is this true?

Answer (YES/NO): NO